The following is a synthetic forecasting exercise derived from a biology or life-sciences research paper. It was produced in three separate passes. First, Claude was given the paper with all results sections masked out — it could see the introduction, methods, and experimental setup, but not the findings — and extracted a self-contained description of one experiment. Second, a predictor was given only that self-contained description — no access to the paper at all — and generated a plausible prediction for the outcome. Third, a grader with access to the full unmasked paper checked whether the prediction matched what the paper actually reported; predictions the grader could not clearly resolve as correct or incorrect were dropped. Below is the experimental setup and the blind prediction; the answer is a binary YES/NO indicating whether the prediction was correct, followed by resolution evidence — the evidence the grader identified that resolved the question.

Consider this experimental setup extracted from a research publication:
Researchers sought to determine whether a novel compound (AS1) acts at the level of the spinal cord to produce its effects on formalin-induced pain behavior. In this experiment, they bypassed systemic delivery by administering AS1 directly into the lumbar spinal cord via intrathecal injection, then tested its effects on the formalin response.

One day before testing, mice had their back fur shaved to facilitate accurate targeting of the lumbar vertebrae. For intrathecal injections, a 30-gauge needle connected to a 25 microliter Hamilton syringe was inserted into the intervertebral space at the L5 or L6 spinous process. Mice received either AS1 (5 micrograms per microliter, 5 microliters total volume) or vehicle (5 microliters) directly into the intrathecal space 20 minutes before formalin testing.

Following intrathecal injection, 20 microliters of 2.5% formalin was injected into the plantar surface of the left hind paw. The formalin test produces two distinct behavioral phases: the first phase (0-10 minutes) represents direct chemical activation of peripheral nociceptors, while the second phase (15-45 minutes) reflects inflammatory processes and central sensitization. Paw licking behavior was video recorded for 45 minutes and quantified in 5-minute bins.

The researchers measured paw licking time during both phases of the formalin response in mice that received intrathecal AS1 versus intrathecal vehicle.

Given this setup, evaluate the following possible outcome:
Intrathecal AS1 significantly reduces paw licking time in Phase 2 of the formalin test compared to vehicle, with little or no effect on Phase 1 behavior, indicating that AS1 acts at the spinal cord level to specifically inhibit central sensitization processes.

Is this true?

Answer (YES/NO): NO